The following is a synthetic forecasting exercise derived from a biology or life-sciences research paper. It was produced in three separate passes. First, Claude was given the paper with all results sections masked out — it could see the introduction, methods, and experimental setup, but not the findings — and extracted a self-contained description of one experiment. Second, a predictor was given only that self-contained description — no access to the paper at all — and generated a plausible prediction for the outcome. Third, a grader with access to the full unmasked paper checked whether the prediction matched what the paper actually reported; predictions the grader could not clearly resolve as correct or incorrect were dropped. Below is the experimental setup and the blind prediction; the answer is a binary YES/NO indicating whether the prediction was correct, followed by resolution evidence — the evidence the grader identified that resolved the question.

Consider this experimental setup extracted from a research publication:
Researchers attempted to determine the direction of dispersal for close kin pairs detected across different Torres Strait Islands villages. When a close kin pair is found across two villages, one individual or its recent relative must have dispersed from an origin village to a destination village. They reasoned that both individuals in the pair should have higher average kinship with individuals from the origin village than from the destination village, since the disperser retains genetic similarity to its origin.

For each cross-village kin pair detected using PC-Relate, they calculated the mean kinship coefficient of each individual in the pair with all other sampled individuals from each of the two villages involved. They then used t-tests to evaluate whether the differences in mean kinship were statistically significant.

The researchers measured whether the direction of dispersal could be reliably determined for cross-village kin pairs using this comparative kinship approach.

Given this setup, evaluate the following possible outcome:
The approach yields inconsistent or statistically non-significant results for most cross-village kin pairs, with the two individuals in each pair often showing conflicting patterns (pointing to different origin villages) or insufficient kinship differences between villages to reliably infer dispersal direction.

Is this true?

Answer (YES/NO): NO